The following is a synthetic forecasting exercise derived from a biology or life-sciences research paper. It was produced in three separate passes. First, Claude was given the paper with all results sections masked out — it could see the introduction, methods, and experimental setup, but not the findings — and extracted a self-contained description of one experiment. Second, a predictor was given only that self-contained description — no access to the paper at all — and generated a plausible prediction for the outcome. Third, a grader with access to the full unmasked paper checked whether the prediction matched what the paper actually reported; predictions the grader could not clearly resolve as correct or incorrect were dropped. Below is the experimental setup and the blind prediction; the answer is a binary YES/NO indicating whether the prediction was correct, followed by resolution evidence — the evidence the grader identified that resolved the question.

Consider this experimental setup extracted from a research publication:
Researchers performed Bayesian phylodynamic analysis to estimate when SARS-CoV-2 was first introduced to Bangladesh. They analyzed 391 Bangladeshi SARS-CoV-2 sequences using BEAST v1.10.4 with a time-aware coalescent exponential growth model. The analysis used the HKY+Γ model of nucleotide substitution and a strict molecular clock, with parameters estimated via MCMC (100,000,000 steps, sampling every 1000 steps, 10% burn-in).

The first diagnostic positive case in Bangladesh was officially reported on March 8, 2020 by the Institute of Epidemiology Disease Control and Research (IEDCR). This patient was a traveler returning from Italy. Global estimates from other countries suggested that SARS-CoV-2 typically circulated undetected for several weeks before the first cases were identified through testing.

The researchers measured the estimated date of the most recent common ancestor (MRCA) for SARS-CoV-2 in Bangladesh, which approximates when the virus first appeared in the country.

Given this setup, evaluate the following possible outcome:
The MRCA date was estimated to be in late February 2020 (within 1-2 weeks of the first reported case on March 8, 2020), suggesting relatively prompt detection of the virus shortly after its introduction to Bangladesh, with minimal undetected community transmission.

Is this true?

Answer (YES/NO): NO